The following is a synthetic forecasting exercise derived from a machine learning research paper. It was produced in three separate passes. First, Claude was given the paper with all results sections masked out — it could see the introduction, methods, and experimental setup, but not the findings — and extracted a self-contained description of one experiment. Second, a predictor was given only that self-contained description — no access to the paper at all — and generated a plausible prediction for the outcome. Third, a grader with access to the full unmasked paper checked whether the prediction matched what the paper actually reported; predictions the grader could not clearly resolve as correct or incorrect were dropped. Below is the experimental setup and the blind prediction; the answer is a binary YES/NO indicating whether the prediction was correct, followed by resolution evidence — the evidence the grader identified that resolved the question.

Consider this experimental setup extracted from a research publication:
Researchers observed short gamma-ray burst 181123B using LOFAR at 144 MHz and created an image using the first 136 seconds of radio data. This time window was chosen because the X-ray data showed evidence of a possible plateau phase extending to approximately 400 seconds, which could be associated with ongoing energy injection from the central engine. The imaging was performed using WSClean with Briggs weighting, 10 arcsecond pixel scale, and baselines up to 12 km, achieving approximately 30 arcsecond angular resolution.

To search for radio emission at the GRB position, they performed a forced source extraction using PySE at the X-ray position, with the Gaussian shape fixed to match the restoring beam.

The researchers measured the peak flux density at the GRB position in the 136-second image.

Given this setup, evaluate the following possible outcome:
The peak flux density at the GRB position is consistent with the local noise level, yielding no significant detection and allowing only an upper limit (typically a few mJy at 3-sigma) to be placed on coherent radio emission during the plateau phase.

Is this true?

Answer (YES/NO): NO